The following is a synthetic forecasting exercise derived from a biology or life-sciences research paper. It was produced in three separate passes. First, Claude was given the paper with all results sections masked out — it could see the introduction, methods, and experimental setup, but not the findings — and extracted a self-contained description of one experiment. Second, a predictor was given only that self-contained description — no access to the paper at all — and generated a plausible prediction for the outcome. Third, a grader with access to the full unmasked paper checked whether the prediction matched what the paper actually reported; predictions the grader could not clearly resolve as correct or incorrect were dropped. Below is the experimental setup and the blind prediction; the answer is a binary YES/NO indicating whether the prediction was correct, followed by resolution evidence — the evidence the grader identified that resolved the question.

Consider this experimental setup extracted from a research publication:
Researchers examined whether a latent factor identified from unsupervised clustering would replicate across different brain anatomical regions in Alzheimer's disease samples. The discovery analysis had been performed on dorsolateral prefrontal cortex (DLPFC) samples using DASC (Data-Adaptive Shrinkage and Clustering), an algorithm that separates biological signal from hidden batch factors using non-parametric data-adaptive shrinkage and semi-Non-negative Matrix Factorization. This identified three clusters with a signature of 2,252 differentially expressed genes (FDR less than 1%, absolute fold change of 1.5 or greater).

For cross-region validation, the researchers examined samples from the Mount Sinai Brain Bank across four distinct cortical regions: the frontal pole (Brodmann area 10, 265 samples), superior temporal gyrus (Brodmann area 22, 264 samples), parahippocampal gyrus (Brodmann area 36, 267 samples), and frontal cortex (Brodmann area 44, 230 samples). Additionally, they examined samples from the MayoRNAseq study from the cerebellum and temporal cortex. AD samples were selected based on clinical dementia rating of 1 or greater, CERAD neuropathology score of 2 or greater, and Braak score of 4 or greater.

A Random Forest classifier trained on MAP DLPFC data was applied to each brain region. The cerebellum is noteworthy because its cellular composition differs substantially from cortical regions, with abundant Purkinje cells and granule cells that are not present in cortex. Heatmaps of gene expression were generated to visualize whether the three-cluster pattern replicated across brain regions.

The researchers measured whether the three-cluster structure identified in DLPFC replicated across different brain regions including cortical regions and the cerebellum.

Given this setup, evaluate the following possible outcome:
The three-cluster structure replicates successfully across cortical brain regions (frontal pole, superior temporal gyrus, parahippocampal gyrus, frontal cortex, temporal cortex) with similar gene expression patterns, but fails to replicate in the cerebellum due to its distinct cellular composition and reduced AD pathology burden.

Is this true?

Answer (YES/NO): NO